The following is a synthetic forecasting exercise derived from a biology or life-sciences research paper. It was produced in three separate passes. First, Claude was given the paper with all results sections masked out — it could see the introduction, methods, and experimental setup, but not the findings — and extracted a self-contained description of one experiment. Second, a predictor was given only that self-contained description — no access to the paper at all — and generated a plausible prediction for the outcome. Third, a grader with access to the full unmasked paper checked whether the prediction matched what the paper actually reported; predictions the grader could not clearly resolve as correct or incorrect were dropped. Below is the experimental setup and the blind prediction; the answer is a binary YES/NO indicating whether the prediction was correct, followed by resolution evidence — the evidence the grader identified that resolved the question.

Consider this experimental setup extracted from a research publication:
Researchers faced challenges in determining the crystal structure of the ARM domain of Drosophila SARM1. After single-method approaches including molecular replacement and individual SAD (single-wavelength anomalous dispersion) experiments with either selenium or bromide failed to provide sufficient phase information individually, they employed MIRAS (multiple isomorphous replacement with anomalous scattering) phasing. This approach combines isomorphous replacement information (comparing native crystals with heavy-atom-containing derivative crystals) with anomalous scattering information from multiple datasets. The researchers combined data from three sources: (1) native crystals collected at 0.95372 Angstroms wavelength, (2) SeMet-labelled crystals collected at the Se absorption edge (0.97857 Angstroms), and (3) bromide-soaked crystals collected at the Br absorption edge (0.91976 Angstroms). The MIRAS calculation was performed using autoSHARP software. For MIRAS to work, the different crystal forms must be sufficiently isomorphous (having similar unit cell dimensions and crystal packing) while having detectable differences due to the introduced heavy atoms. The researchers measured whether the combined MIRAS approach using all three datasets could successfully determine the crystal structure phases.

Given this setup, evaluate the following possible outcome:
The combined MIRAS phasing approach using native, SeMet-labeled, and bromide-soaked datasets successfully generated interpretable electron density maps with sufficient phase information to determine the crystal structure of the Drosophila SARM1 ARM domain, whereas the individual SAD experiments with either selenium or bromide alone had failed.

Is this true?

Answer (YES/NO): YES